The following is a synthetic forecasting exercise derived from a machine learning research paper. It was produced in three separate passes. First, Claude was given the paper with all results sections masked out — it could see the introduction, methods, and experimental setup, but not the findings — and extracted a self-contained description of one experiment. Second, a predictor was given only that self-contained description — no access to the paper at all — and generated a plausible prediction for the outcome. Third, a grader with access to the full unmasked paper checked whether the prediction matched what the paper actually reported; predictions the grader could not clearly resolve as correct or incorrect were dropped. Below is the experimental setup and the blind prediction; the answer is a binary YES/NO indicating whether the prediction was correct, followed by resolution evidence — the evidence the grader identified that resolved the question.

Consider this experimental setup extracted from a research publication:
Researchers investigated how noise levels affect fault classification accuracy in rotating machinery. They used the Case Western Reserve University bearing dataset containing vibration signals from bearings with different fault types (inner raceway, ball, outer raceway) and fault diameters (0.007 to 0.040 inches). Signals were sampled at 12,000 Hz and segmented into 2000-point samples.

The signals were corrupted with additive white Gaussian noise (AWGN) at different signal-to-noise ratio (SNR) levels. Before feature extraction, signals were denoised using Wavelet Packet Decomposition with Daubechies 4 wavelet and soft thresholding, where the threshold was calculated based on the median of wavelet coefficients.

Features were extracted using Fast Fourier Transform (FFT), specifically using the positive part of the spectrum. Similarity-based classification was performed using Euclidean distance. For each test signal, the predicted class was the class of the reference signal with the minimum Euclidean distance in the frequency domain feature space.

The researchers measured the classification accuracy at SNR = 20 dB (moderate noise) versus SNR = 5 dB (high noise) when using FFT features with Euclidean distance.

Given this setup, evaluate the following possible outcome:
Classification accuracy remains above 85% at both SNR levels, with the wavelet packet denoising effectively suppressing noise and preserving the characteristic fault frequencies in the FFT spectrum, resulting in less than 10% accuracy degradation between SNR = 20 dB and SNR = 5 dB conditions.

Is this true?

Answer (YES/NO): YES